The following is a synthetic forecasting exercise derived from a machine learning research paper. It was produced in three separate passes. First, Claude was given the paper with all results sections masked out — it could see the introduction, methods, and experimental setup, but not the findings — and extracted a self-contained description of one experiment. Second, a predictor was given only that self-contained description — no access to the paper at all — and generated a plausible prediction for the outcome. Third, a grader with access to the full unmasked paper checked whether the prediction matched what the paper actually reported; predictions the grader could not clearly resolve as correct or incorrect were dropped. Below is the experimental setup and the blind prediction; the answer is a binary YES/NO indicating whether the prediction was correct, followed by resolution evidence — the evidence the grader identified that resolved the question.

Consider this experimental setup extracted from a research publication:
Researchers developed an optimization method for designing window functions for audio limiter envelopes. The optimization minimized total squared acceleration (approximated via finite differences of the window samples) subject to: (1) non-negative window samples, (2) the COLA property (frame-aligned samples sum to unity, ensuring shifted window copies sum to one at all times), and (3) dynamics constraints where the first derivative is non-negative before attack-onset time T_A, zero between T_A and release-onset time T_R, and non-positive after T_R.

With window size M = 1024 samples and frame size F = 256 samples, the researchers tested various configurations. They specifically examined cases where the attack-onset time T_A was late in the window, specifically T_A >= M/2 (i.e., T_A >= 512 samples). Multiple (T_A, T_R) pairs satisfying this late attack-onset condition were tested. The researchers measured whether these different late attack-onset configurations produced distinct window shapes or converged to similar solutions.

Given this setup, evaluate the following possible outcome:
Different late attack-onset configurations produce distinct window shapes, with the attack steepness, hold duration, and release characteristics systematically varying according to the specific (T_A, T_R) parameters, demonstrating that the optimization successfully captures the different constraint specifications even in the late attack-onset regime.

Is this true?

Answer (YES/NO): NO